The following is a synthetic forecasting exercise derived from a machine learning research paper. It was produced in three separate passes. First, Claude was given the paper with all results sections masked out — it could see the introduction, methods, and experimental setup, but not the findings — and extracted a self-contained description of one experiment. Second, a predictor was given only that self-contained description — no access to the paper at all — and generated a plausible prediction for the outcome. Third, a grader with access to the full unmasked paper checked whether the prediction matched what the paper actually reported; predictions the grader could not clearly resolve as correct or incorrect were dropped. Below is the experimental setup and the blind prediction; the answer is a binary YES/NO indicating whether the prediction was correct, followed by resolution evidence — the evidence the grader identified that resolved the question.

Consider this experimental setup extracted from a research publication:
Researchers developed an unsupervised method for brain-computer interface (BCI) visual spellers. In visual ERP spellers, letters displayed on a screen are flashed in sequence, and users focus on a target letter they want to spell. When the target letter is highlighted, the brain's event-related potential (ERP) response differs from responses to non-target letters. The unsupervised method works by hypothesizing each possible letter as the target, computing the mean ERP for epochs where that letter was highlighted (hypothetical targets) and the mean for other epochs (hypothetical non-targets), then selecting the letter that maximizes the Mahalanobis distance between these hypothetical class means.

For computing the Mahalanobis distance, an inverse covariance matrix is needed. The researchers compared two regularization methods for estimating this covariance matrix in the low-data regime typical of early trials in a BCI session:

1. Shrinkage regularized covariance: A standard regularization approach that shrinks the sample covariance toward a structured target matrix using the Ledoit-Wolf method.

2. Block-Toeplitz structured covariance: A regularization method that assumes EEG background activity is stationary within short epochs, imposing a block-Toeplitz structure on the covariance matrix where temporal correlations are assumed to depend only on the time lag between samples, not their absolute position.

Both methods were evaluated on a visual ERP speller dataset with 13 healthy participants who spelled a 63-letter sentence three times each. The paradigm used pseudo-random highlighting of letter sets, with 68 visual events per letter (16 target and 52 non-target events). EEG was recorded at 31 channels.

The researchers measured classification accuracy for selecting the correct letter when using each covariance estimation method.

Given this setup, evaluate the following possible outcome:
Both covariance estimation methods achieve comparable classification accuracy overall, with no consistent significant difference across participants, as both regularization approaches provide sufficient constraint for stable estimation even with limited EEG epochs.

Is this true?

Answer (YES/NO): NO